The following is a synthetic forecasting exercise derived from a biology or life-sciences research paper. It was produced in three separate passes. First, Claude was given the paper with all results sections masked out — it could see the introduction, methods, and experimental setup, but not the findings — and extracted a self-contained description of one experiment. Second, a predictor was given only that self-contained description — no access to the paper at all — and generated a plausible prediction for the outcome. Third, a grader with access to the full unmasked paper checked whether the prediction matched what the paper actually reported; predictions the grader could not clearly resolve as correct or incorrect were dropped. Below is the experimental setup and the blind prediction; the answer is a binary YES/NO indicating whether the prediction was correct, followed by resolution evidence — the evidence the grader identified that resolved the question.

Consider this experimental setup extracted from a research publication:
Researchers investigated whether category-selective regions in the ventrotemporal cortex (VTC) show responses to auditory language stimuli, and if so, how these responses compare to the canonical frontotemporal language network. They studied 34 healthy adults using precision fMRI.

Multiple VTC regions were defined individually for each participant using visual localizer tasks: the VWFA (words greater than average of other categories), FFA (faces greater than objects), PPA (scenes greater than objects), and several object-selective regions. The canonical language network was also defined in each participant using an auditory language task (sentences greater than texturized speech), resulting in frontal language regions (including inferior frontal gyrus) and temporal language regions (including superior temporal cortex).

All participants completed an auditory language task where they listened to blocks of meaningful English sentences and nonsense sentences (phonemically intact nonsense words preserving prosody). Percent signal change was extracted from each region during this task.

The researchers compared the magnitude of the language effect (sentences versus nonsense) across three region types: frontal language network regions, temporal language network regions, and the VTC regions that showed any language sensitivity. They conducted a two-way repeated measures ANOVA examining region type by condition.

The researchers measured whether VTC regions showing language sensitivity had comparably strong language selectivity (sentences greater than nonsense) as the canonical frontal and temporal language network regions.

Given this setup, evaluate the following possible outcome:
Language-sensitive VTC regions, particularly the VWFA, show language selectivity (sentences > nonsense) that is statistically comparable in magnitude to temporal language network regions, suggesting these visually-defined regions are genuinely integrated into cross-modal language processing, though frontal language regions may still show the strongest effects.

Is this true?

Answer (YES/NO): NO